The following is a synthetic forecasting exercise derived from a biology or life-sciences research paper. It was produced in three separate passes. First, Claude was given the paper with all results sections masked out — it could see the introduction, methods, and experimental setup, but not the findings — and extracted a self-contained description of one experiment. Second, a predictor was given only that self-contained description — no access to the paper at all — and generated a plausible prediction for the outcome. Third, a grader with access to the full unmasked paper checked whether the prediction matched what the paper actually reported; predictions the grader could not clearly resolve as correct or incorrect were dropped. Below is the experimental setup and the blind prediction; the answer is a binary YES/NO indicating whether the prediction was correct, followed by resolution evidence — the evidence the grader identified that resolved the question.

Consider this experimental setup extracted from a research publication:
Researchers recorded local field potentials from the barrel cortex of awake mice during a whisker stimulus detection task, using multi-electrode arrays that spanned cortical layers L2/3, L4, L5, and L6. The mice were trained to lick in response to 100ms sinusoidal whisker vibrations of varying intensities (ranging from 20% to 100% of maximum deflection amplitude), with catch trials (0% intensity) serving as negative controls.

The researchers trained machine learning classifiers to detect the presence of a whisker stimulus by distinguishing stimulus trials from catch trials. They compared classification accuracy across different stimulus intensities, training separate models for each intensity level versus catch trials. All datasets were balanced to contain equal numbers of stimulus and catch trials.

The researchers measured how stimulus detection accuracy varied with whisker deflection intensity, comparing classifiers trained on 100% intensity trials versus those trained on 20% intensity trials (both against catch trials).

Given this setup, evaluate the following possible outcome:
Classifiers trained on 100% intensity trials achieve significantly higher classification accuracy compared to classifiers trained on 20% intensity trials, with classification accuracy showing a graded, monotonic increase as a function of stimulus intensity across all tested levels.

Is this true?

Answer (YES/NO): YES